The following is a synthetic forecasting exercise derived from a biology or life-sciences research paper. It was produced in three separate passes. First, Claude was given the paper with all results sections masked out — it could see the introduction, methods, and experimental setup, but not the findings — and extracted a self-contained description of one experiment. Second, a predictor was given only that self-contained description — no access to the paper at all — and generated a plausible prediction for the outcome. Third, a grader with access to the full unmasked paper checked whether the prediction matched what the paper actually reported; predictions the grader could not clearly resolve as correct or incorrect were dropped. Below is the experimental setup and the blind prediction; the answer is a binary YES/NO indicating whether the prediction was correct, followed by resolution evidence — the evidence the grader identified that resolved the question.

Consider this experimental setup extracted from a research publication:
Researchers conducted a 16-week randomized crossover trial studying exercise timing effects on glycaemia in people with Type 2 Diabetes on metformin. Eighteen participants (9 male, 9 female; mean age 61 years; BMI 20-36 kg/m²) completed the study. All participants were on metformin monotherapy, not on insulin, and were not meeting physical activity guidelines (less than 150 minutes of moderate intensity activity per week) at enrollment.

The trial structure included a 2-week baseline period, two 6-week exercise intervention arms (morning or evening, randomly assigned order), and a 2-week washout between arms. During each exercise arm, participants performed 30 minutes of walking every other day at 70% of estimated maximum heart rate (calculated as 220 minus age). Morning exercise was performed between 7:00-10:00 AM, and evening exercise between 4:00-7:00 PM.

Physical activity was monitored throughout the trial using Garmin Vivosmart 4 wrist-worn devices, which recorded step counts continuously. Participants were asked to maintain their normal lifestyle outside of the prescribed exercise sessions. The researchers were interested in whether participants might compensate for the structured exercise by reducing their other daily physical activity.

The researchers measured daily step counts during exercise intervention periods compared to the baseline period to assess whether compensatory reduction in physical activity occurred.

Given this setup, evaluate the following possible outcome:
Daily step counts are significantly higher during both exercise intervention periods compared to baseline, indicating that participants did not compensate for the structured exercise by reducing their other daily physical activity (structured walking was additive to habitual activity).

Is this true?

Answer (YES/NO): YES